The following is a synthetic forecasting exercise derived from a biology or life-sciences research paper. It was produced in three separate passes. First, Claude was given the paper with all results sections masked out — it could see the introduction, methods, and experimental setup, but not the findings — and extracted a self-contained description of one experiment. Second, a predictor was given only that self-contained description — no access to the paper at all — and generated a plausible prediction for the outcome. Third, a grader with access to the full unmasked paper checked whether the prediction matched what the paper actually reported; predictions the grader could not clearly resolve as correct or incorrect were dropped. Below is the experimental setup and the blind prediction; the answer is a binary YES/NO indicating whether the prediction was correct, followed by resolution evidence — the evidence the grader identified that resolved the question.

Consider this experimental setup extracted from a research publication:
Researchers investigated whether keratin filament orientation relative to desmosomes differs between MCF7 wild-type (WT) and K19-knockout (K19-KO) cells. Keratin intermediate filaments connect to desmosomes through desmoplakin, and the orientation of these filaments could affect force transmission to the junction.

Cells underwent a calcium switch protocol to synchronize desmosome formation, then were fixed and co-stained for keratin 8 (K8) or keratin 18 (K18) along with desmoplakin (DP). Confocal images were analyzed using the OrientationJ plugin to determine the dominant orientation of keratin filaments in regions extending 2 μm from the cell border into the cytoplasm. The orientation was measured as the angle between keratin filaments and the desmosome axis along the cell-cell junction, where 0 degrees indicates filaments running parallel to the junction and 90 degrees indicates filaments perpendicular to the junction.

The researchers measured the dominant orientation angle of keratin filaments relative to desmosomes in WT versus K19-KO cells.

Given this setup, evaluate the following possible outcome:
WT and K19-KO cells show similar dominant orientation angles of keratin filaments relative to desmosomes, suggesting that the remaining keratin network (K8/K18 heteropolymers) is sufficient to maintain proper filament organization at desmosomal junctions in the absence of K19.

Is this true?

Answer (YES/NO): NO